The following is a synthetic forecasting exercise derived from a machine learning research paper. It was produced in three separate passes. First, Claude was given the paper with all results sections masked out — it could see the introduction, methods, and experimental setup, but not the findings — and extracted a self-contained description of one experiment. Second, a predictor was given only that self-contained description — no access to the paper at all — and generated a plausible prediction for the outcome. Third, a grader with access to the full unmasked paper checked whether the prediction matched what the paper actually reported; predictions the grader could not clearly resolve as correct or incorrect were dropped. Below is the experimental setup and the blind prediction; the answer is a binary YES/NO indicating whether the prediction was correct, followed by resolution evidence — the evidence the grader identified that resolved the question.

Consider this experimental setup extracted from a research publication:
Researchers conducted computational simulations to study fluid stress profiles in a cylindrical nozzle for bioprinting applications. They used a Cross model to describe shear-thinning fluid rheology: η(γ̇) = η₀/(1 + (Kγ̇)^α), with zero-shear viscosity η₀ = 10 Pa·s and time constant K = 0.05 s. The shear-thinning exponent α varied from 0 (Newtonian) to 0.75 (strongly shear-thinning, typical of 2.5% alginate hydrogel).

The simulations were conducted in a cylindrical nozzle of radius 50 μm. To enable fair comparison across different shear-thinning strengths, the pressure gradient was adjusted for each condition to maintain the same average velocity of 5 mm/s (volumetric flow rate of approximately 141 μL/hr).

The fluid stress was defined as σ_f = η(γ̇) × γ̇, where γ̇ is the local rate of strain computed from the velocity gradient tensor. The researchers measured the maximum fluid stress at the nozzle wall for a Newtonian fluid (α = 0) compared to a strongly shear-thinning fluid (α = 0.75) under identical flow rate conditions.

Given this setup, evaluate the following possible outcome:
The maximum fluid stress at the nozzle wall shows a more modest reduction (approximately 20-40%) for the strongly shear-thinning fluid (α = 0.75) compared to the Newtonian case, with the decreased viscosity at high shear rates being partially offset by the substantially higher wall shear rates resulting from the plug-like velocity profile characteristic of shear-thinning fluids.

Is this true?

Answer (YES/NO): NO